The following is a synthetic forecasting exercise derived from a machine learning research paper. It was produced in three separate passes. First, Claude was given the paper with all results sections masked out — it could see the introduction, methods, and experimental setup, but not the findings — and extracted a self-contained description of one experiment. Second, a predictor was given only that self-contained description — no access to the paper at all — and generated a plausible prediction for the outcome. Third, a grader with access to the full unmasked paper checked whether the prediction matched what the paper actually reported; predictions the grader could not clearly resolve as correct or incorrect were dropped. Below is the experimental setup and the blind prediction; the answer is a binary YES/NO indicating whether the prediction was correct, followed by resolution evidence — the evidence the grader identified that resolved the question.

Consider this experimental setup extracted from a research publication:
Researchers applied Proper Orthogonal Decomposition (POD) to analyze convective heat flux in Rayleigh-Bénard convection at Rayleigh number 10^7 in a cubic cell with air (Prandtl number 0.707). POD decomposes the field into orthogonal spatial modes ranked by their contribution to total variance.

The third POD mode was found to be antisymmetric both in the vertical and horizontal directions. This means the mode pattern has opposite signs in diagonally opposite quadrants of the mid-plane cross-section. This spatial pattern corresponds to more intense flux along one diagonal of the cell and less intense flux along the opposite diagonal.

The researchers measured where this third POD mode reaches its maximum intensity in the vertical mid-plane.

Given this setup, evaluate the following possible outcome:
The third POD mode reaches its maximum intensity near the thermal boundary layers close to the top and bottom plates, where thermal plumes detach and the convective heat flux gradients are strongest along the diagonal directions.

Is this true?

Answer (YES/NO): NO